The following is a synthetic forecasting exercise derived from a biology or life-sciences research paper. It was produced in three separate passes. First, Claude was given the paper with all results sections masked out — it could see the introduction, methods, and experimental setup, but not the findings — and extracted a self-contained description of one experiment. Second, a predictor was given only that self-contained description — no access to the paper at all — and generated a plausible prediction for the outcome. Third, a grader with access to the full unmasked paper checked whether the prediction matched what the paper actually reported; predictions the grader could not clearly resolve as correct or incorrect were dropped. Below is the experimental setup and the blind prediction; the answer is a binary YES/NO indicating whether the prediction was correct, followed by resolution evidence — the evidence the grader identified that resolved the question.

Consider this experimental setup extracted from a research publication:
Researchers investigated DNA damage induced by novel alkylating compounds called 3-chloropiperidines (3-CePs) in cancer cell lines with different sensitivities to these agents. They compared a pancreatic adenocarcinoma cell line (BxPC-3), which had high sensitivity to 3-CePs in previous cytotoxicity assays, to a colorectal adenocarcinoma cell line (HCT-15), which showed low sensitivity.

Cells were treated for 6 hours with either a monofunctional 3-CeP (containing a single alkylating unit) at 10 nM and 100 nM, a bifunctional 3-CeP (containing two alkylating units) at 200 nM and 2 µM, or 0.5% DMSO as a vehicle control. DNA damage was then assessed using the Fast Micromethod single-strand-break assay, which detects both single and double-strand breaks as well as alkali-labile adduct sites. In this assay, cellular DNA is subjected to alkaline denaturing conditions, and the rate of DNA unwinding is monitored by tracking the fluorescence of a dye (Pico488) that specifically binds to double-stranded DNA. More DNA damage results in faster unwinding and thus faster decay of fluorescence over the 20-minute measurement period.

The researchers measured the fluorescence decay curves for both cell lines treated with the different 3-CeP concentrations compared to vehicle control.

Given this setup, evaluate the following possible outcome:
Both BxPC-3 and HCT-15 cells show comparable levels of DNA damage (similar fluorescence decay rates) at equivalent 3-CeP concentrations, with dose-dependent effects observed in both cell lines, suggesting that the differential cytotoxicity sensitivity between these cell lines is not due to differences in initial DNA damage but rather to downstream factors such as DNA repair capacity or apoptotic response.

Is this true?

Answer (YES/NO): YES